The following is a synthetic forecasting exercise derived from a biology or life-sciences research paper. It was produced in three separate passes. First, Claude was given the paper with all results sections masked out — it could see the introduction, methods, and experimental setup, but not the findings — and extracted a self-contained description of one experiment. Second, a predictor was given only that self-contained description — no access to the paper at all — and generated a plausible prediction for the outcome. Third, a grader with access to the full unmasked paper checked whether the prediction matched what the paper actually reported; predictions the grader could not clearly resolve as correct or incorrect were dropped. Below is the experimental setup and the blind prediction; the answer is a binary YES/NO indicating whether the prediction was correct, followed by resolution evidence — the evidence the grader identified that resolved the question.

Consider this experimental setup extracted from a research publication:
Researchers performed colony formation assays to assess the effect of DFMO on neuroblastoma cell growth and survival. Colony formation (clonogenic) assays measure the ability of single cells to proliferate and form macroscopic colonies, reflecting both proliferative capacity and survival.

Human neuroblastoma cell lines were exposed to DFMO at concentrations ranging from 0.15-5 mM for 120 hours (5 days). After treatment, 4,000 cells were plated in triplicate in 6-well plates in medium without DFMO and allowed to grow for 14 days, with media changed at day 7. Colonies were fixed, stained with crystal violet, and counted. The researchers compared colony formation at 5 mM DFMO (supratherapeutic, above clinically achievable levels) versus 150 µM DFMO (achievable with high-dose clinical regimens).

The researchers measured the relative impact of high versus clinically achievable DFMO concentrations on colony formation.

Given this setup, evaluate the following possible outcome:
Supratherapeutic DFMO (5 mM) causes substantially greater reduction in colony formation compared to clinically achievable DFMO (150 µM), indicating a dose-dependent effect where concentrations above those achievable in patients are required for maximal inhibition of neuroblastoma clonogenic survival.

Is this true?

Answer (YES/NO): YES